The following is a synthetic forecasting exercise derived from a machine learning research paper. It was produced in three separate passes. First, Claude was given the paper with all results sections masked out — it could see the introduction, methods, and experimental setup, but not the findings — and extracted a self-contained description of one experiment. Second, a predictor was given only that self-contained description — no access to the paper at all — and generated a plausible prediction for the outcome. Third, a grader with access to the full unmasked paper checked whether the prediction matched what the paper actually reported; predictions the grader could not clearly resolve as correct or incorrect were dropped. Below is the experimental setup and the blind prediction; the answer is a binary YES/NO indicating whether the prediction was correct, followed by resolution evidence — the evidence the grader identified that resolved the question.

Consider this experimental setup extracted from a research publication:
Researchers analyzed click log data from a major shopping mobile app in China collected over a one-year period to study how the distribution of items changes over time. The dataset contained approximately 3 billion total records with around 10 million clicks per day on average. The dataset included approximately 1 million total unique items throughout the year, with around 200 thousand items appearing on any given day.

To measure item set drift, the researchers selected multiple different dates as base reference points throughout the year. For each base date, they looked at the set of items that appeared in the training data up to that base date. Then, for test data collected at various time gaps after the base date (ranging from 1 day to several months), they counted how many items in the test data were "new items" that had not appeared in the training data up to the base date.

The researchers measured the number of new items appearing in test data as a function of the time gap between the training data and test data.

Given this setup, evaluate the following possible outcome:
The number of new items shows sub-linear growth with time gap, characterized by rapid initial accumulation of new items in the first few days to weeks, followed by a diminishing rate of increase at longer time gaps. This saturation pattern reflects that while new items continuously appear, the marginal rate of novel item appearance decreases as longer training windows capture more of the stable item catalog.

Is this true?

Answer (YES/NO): NO